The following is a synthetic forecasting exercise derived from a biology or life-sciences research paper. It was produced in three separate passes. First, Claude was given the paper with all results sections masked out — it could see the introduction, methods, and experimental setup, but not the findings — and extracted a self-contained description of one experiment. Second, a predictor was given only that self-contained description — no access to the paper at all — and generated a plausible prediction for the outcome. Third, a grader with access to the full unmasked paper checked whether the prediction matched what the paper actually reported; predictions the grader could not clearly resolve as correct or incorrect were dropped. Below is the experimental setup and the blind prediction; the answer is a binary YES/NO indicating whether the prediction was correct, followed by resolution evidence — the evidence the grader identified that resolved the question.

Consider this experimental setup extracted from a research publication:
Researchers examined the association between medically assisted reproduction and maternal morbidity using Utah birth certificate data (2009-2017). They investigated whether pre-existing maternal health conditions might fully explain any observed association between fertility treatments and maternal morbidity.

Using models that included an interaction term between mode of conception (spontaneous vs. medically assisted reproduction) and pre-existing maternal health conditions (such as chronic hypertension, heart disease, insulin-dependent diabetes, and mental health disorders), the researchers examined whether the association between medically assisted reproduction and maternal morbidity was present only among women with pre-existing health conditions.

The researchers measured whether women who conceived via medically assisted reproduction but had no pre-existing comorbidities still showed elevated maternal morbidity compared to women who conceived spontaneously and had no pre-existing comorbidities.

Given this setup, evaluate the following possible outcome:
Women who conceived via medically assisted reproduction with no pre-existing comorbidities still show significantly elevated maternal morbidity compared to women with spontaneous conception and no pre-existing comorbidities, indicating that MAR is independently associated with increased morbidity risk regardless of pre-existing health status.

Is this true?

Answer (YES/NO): NO